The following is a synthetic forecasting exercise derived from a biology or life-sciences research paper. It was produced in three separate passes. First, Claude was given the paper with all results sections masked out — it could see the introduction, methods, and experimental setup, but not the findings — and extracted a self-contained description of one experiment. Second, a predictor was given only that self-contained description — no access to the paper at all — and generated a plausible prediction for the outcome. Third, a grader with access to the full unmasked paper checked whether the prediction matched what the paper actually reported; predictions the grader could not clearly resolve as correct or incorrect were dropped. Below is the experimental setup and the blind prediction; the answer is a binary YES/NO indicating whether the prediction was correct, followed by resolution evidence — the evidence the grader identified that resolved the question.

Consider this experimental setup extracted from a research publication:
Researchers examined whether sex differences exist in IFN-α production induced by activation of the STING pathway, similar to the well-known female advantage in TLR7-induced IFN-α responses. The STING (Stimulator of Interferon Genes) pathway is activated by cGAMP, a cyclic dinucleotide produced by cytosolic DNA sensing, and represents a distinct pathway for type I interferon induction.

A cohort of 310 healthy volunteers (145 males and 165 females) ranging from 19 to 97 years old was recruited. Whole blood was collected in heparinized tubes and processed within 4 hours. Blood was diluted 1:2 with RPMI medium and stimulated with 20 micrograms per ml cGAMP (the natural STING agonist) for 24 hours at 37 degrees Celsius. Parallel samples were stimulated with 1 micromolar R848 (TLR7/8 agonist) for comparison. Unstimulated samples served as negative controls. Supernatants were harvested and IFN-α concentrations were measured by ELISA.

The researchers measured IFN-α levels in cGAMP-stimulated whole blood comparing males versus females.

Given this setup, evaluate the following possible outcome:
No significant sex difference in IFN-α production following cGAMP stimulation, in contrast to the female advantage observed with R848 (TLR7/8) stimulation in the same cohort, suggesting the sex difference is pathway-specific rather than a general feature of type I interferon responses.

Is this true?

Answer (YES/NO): YES